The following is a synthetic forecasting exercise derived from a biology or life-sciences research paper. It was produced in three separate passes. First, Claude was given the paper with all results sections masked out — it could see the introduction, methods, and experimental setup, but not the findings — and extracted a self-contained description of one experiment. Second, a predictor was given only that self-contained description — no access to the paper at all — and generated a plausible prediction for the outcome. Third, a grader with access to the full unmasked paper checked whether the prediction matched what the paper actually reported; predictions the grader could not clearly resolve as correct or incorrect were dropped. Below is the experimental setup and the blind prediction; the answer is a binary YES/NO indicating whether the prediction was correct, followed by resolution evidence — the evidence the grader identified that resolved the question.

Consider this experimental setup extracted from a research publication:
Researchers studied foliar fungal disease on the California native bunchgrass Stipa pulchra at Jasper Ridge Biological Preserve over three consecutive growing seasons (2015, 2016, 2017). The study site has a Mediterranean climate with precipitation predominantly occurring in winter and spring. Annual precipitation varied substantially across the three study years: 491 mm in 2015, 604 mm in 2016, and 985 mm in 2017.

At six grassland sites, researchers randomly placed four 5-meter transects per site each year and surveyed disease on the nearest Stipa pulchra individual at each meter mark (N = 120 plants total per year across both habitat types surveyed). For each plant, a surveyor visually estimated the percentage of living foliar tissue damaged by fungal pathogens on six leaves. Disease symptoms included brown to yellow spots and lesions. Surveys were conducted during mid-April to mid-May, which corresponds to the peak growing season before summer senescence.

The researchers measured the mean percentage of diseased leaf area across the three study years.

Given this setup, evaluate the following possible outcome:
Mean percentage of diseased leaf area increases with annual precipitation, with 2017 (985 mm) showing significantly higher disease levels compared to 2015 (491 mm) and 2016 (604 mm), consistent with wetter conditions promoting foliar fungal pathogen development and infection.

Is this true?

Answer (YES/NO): NO